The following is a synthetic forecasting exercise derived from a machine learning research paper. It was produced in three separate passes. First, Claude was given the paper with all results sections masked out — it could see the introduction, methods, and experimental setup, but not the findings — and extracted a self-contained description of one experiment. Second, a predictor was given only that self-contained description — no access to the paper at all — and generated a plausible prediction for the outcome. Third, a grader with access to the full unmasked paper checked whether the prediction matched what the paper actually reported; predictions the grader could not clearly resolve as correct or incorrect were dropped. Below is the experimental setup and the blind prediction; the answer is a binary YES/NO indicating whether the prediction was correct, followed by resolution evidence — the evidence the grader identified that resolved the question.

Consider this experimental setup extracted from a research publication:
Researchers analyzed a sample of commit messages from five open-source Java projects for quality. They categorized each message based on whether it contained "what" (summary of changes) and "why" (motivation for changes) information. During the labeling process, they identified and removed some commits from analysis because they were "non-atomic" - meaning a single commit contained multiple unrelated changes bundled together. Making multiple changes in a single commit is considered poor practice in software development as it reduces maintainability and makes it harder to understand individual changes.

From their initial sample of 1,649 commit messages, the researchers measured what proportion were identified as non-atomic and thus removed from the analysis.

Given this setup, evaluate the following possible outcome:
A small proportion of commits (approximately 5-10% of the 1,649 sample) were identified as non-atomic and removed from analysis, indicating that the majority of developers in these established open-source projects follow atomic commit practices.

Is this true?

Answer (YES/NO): NO